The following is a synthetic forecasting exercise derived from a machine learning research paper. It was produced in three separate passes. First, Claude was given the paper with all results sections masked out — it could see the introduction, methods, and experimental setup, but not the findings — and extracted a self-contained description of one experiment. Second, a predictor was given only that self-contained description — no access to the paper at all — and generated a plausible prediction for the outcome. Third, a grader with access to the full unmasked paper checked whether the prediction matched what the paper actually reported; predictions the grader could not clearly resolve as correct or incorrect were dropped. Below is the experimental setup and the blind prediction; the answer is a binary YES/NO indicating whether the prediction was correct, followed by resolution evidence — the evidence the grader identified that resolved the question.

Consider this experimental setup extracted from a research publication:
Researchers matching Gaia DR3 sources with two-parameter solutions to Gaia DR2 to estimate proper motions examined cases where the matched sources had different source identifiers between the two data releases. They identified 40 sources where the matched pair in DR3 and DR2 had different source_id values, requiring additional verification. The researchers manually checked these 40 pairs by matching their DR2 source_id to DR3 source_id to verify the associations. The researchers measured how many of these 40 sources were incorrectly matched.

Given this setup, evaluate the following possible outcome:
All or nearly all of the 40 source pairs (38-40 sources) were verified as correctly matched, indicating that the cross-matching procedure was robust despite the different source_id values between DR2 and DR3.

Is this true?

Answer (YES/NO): YES